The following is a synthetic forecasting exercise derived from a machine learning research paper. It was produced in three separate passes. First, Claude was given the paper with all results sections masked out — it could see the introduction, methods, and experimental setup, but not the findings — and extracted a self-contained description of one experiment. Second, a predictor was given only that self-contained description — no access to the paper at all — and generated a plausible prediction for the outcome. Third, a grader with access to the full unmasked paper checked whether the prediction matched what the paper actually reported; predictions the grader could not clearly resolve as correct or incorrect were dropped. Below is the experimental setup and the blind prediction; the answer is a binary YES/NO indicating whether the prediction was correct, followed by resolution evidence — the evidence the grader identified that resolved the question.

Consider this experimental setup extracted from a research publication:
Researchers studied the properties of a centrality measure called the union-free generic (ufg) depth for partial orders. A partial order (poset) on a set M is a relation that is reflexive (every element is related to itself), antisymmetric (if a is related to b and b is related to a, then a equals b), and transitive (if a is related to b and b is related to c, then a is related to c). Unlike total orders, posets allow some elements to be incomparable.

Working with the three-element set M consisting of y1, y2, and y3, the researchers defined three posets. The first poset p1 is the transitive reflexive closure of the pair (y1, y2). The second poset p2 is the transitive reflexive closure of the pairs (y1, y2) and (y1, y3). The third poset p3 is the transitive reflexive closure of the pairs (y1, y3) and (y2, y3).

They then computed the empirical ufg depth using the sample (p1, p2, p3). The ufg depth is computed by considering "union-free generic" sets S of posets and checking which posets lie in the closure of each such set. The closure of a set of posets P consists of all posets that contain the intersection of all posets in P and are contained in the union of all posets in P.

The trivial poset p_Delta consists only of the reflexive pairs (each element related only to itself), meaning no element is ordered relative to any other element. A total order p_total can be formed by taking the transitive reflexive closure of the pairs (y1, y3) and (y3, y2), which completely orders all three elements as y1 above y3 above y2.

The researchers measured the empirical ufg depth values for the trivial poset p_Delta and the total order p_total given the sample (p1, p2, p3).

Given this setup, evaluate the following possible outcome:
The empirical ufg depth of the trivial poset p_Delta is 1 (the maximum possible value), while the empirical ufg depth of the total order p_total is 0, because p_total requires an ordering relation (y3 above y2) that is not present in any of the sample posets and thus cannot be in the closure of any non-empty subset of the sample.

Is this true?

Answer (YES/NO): NO